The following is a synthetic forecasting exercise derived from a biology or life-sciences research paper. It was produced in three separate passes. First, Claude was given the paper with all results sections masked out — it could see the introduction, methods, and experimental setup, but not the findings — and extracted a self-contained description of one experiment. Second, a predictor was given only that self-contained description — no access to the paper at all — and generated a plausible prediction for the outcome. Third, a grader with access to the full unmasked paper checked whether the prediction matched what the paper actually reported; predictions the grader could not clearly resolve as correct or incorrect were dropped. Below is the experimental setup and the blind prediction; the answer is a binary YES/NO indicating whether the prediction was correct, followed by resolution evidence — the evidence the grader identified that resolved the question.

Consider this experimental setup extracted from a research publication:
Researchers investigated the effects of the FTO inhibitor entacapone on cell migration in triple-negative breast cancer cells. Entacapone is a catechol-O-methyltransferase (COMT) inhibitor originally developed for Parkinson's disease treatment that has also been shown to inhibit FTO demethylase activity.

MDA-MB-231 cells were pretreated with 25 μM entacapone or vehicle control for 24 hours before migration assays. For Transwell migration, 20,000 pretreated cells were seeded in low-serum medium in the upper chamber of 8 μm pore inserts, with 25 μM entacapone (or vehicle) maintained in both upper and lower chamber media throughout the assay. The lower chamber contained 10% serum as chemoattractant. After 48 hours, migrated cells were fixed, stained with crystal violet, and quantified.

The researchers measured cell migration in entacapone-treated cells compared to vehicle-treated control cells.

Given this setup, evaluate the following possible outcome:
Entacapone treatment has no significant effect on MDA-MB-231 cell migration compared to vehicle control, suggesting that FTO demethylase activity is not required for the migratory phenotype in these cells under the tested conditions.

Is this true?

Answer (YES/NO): NO